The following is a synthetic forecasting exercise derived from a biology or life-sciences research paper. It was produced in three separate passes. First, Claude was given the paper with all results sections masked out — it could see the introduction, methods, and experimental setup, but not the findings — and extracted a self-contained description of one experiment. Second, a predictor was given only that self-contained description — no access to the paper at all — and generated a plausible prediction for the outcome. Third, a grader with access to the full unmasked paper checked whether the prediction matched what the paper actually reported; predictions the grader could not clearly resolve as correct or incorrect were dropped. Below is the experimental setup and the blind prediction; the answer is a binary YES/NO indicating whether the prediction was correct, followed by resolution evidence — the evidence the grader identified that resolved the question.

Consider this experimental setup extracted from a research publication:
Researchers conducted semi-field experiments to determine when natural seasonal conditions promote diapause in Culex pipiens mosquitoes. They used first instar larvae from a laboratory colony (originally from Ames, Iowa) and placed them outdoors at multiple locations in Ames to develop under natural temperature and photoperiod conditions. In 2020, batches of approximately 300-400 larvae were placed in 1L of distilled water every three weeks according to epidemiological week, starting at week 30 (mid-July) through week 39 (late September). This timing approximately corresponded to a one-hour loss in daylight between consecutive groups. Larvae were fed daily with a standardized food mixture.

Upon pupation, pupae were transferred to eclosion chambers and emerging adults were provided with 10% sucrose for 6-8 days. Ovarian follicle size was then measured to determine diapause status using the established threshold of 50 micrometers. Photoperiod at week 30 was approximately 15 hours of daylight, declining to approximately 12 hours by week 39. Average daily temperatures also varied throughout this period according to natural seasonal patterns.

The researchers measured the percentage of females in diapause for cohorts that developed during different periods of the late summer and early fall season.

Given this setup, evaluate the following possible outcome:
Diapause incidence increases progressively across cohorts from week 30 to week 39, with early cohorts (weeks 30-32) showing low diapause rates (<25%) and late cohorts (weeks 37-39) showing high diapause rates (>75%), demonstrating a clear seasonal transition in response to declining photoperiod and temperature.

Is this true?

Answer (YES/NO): NO